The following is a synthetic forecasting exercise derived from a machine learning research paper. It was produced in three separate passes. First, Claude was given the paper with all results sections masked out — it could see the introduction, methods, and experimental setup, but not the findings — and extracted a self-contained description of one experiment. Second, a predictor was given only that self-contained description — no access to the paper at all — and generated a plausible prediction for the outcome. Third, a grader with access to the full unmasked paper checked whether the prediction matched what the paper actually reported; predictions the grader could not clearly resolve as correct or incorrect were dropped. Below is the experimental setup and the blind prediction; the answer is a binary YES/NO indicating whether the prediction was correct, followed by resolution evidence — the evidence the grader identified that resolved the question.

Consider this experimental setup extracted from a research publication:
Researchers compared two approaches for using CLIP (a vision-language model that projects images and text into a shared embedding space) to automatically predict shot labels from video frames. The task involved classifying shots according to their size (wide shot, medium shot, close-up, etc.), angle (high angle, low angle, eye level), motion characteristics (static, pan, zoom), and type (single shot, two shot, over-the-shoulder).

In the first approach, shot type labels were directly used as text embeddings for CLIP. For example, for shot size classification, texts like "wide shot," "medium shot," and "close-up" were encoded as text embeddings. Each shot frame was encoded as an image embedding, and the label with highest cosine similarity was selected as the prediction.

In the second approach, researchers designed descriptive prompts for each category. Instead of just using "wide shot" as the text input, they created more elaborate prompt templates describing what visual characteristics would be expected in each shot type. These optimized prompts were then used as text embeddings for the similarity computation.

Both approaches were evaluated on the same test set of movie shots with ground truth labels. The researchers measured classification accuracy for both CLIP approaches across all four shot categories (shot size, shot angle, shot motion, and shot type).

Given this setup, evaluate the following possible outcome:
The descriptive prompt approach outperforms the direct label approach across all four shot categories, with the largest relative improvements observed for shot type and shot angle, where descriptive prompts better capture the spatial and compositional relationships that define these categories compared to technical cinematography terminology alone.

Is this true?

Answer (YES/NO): NO